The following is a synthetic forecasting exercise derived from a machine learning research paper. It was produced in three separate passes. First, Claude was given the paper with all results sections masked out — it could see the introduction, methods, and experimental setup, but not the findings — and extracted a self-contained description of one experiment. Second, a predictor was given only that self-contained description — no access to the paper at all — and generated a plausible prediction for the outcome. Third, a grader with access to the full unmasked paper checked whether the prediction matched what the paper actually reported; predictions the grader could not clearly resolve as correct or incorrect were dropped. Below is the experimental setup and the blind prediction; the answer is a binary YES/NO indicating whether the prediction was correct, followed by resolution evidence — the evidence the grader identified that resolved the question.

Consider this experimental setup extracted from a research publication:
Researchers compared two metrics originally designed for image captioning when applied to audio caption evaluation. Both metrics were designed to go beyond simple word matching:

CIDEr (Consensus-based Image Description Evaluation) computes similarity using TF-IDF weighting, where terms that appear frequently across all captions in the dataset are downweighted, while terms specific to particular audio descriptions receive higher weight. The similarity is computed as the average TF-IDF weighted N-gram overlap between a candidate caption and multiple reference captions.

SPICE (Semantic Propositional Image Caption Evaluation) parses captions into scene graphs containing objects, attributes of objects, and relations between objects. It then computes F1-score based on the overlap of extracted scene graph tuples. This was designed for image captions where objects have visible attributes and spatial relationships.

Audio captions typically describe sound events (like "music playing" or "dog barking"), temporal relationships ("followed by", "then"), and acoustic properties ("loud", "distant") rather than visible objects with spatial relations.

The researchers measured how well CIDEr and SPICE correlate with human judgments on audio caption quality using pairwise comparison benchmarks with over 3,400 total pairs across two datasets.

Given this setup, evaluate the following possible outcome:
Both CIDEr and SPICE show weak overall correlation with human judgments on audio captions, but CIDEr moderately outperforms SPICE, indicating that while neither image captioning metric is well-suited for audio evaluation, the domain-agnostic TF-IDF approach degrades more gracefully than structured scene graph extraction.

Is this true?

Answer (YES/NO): NO